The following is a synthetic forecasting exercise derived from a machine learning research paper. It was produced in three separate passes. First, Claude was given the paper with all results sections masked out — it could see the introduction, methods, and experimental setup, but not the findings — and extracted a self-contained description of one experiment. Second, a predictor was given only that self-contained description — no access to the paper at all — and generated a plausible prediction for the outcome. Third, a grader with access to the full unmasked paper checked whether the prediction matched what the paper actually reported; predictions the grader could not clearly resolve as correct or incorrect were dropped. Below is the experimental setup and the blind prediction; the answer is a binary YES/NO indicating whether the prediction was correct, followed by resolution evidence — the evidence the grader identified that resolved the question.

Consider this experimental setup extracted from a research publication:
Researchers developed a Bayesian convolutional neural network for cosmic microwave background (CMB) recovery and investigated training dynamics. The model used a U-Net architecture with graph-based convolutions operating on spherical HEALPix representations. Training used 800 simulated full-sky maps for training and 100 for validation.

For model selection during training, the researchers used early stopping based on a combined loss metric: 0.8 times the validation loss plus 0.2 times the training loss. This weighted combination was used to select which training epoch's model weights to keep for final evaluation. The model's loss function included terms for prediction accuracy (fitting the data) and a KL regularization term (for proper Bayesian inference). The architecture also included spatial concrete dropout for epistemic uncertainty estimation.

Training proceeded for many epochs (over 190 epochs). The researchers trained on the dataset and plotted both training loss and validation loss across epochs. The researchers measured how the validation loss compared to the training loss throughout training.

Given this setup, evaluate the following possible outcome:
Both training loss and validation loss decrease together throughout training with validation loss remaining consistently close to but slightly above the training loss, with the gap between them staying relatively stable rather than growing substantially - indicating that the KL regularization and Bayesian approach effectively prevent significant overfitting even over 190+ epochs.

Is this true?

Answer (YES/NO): YES